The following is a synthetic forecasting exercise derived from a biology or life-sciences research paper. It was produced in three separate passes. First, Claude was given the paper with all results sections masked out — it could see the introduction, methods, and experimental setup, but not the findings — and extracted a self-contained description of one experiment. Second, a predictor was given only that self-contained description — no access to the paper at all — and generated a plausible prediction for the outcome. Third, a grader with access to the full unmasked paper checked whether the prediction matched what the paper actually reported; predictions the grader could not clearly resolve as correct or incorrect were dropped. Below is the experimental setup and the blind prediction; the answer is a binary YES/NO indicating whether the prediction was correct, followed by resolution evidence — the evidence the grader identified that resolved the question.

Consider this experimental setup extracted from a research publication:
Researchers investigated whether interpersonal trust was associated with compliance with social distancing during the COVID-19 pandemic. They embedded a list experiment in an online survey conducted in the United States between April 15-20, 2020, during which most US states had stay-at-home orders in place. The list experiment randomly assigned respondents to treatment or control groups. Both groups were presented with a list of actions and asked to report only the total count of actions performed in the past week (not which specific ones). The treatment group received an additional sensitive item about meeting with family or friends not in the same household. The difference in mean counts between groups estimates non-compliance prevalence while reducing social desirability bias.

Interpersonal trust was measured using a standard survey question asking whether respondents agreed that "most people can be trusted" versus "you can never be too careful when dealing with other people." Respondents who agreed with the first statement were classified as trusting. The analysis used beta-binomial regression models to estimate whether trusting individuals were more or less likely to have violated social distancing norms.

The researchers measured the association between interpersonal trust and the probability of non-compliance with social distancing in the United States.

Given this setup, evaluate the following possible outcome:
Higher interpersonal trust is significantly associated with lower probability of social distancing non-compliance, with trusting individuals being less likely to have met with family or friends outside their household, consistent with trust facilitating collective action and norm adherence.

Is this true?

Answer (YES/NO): NO